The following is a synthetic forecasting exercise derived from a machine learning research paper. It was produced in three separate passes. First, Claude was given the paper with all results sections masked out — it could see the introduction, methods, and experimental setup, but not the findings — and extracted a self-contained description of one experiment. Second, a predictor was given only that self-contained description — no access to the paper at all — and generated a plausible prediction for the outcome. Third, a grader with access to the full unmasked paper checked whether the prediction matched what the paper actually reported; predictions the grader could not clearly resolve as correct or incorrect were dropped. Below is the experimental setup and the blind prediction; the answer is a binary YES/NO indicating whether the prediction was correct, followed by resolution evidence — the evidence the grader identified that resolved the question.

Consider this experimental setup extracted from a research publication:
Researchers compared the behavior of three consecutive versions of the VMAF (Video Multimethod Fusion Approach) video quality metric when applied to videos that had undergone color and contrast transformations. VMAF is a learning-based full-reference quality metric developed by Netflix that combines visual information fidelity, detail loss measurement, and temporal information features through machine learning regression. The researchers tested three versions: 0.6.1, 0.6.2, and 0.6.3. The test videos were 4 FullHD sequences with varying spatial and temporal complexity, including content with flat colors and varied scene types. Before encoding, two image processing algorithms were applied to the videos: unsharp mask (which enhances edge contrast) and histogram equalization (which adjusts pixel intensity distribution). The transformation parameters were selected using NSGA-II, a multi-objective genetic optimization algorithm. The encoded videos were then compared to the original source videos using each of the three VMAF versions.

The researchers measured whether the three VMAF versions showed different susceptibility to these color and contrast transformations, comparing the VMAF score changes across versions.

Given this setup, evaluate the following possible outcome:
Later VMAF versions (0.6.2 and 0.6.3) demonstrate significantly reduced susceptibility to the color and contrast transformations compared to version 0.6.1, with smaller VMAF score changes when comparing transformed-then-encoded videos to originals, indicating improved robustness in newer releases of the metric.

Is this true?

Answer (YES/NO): NO